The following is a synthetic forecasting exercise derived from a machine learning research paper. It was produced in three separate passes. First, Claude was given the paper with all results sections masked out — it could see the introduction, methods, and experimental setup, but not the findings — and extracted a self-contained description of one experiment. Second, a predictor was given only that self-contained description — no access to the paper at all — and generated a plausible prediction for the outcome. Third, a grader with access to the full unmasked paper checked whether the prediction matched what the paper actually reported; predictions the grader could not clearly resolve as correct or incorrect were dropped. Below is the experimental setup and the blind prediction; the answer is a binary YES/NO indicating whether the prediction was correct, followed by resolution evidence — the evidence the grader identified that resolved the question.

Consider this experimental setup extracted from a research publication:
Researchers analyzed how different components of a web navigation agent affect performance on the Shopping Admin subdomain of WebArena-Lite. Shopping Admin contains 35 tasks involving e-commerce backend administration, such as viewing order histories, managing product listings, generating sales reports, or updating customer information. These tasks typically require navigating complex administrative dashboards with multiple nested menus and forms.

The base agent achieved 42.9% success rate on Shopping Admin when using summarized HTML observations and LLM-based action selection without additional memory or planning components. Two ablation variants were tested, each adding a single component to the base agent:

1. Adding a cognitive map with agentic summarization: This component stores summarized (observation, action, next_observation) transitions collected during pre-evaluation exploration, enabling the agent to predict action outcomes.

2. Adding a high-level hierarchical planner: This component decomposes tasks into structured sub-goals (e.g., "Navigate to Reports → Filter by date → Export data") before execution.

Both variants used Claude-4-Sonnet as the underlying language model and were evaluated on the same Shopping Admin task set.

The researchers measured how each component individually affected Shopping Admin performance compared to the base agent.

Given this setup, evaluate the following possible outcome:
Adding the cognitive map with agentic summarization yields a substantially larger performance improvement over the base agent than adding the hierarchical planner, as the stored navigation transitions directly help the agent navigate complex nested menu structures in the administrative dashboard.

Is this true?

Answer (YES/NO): YES